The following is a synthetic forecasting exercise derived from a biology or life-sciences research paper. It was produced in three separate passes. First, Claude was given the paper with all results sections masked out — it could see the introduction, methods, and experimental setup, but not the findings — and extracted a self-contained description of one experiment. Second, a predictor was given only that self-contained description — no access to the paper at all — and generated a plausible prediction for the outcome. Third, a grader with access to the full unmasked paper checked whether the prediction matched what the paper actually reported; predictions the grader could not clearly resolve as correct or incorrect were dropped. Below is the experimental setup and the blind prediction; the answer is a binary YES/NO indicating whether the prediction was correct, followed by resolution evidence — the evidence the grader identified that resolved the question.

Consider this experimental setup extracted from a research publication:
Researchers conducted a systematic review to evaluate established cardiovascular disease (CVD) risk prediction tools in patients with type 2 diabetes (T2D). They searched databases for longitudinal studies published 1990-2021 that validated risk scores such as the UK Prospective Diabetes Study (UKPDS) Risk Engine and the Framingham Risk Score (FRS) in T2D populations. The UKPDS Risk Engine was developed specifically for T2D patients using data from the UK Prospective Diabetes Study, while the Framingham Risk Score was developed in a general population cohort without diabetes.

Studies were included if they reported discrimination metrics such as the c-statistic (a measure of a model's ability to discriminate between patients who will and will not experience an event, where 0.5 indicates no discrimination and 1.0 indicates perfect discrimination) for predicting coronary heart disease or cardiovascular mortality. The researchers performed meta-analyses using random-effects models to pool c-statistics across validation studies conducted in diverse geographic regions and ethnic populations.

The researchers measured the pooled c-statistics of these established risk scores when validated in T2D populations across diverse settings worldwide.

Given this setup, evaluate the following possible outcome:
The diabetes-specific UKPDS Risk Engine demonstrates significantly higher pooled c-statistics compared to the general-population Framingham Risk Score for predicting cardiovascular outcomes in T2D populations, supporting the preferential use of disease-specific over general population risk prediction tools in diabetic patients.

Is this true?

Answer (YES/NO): NO